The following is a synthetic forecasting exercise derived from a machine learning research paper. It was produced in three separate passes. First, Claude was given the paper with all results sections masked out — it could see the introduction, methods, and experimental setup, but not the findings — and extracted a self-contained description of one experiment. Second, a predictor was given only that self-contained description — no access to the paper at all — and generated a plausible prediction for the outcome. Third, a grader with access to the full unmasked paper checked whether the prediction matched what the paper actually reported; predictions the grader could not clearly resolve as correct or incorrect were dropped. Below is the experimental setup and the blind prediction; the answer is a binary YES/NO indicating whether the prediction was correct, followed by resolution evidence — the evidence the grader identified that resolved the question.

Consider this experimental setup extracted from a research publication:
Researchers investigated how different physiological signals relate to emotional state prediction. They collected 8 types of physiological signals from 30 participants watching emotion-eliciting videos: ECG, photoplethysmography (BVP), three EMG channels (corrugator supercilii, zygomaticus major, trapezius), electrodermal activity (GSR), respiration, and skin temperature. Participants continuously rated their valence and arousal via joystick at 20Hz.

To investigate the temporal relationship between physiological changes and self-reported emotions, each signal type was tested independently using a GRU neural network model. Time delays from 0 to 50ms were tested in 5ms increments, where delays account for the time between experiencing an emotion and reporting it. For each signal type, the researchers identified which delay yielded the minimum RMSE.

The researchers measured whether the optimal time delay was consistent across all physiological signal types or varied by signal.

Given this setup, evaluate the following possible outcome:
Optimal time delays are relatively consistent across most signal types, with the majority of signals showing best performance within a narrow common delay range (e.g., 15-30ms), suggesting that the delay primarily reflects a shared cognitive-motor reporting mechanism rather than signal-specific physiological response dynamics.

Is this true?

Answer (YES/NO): NO